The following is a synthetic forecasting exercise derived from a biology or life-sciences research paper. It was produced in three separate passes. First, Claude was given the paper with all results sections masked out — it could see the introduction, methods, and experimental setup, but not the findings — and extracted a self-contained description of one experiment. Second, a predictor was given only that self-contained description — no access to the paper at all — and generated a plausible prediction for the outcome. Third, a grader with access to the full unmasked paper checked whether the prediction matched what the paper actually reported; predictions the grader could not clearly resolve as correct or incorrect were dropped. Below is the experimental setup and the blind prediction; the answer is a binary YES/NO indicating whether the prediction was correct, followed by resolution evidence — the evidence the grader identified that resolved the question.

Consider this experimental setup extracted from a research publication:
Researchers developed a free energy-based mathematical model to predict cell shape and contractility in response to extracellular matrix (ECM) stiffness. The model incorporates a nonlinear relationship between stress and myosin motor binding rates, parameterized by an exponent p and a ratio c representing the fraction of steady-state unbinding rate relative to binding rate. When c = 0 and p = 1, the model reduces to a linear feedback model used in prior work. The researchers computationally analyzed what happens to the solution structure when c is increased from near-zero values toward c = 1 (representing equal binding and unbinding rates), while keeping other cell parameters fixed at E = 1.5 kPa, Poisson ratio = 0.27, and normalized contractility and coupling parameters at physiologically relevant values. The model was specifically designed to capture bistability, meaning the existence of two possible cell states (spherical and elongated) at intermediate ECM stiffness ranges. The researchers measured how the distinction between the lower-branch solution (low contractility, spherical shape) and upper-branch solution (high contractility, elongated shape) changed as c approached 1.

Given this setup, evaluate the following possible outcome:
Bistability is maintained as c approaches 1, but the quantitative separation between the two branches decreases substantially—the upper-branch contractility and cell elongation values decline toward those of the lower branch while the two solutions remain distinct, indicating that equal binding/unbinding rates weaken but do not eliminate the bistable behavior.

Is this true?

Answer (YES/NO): NO